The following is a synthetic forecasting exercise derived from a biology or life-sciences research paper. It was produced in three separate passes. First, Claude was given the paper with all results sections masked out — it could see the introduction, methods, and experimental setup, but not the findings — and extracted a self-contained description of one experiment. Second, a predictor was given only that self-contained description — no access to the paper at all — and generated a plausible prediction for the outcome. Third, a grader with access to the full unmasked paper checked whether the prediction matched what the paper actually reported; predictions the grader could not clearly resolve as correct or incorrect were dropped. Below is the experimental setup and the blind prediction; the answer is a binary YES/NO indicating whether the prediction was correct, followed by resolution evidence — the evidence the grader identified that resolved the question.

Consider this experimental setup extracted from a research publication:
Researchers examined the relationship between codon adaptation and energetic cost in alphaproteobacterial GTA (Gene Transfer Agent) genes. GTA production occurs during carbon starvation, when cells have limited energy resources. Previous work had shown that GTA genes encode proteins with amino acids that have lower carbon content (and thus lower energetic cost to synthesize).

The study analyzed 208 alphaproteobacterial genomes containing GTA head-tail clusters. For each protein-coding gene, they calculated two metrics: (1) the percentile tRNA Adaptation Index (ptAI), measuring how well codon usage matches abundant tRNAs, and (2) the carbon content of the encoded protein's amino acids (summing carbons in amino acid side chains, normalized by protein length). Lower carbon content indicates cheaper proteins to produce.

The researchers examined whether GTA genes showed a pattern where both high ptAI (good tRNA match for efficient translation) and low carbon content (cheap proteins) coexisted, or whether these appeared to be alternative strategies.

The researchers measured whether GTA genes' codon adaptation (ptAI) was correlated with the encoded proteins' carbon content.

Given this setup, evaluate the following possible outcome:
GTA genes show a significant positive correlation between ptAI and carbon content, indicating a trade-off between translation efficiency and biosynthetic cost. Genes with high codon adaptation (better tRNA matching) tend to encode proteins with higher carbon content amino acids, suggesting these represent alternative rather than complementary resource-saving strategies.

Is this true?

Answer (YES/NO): NO